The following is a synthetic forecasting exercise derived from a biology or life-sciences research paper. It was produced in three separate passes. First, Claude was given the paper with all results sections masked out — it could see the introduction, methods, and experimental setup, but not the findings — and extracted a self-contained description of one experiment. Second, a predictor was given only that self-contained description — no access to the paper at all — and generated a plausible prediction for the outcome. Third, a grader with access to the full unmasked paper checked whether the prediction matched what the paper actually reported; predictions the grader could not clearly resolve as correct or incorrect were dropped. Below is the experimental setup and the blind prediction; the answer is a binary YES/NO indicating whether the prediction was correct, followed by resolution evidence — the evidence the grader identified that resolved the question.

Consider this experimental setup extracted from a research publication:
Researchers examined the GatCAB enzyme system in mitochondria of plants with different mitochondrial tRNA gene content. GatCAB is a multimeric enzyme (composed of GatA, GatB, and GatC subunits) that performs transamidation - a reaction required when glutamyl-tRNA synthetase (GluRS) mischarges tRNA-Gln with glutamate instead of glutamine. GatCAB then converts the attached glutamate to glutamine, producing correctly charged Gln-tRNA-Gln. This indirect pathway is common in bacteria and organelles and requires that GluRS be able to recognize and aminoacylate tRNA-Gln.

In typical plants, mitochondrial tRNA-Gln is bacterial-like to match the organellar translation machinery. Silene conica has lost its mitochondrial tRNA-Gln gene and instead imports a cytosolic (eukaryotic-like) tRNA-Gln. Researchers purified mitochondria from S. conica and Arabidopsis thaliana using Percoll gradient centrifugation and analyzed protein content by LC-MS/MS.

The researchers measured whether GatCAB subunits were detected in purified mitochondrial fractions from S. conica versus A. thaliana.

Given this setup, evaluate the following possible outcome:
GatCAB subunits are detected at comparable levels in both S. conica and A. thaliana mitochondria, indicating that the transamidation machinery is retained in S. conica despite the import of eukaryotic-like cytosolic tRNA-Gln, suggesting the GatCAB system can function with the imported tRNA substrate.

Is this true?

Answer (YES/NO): NO